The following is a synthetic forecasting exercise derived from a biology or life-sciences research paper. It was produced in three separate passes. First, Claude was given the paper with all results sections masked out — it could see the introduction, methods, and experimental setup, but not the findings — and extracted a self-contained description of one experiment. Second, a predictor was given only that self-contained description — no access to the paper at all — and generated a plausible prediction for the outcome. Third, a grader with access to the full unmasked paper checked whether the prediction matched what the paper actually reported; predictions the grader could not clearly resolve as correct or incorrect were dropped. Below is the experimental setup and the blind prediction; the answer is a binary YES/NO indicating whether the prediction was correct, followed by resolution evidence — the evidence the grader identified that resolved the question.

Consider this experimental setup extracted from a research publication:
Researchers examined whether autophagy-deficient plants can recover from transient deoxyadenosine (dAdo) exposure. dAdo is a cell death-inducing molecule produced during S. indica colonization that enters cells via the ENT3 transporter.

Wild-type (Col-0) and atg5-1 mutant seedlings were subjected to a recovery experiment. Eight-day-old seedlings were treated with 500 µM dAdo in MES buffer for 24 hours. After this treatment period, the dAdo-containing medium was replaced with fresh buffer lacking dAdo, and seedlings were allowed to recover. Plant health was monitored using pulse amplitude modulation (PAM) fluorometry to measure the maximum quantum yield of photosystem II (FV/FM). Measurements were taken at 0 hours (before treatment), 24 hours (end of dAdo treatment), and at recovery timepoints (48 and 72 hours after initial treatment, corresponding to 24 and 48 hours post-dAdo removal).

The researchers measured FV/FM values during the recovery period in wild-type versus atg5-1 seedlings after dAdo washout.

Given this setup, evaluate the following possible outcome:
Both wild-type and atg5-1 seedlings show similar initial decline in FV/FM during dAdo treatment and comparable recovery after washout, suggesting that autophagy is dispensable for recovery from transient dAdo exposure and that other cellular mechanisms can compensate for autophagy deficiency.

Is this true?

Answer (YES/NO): NO